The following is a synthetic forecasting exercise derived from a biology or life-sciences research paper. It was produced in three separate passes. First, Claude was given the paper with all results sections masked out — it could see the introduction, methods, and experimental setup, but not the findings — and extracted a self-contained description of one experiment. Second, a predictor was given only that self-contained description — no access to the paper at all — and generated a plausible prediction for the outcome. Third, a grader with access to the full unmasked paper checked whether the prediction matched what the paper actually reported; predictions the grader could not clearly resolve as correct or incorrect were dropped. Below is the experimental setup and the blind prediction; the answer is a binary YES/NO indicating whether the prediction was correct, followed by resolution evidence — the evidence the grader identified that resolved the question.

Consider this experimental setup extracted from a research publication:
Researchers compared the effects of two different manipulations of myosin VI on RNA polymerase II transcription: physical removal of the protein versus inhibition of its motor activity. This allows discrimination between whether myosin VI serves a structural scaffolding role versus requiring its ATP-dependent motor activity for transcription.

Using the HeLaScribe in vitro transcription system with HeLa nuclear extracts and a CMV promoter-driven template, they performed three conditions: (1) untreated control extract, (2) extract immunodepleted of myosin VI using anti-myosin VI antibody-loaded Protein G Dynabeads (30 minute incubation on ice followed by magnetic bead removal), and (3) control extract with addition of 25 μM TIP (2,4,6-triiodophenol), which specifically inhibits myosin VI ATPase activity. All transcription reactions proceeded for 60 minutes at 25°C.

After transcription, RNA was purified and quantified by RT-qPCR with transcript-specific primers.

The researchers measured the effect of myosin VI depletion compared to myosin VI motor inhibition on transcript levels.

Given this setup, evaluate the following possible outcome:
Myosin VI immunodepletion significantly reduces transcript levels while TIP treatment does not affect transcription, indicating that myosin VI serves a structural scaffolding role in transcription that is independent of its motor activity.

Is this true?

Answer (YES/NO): NO